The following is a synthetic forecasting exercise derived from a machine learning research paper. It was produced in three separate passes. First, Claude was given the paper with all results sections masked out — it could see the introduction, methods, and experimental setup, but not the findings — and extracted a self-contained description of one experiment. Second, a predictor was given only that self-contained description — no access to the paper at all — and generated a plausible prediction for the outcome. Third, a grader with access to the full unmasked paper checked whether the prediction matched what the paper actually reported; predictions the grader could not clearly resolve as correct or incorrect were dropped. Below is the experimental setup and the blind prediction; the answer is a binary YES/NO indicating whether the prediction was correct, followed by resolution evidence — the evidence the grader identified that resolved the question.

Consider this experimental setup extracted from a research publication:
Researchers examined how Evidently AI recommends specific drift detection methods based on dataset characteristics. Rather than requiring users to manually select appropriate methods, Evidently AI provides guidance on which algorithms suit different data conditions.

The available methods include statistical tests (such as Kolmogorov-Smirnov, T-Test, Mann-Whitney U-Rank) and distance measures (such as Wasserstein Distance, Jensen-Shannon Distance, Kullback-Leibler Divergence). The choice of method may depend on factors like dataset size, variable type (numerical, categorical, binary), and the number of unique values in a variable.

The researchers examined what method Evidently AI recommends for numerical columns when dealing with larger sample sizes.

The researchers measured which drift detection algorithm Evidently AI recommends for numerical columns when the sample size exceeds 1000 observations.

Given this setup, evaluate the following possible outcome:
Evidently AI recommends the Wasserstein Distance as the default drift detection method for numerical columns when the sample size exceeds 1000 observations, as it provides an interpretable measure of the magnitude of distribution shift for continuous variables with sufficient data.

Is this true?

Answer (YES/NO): YES